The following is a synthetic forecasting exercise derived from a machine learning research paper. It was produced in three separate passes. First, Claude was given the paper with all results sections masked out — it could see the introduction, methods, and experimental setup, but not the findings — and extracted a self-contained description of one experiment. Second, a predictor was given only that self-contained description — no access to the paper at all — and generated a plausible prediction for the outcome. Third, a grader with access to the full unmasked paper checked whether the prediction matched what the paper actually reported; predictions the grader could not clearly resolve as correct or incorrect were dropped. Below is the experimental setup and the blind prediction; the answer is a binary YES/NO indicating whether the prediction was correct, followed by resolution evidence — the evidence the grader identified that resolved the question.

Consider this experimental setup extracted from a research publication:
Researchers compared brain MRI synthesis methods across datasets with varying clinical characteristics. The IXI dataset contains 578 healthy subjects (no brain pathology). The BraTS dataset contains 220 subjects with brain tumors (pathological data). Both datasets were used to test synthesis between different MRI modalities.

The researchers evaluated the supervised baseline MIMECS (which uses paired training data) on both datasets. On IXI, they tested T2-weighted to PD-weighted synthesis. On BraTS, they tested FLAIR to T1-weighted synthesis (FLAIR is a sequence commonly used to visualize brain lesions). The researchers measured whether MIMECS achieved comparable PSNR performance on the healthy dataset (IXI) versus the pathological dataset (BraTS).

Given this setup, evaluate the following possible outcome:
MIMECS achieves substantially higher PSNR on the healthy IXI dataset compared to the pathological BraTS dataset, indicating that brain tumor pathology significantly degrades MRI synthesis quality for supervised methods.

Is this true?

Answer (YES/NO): NO